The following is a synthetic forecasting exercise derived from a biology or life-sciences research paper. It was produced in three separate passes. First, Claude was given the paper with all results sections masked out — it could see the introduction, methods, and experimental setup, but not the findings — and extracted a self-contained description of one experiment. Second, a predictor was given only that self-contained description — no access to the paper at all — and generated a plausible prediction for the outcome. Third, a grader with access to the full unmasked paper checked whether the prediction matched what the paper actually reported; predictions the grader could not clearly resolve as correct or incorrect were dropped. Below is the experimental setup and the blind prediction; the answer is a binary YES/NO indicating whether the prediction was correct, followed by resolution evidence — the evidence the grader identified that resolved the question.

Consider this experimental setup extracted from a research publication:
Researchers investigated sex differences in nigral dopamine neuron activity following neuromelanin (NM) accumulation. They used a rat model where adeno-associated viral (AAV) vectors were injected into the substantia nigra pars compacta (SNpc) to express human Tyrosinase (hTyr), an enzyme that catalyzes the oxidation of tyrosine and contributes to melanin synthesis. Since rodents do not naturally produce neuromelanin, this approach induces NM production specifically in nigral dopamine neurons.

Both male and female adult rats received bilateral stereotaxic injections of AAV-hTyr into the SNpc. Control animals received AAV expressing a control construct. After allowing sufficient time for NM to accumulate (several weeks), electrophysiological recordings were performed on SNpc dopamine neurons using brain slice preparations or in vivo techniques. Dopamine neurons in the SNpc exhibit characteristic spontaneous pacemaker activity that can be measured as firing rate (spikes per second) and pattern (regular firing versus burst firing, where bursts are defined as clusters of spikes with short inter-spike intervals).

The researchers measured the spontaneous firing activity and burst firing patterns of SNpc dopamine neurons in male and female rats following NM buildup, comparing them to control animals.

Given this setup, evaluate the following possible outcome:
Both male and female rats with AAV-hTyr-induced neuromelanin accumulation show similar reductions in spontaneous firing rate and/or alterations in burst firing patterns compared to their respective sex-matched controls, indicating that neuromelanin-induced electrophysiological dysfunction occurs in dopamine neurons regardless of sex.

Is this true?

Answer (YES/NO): NO